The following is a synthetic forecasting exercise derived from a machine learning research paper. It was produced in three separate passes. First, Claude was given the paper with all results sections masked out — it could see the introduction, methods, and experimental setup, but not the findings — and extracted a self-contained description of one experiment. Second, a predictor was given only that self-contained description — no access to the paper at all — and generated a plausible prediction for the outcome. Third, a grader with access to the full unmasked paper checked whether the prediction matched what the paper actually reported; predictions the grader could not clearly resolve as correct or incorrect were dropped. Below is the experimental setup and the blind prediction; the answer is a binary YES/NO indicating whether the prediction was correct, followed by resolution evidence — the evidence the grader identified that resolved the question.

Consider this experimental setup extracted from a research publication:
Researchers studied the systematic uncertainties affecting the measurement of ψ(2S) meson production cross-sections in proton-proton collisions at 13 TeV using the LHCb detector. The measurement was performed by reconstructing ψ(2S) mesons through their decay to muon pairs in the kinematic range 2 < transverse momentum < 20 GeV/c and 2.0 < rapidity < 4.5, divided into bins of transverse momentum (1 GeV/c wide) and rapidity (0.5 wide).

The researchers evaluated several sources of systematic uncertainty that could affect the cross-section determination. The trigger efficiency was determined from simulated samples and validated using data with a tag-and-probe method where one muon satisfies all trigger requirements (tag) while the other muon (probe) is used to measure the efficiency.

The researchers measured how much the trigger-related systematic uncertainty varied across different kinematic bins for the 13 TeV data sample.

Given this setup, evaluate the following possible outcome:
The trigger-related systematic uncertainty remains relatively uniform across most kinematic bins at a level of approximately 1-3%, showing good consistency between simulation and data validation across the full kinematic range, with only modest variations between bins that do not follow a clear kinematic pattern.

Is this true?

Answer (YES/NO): NO